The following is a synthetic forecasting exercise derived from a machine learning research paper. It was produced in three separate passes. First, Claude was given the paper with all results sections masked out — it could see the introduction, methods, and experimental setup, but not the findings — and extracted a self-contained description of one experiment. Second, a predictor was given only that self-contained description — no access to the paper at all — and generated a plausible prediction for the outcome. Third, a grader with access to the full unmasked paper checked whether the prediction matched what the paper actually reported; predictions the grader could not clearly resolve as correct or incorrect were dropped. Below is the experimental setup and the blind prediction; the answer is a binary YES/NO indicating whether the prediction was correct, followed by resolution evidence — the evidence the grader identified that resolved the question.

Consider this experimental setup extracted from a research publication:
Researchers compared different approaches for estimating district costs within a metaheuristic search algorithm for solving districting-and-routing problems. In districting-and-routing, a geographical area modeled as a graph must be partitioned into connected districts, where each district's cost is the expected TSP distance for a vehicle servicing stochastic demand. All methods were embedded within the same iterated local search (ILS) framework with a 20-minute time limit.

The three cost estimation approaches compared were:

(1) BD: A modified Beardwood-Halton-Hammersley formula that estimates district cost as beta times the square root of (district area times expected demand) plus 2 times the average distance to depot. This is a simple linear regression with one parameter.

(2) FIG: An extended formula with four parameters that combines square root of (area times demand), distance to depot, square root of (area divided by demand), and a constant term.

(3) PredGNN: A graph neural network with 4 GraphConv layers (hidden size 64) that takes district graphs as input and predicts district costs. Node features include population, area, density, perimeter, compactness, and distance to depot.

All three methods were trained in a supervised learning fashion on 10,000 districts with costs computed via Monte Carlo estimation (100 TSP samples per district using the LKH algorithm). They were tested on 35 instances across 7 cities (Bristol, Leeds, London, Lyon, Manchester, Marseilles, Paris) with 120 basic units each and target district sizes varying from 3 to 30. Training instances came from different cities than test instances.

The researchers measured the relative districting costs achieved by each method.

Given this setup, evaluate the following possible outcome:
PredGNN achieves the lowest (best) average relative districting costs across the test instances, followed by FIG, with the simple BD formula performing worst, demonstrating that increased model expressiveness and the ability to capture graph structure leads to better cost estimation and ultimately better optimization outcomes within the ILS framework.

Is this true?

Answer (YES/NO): NO